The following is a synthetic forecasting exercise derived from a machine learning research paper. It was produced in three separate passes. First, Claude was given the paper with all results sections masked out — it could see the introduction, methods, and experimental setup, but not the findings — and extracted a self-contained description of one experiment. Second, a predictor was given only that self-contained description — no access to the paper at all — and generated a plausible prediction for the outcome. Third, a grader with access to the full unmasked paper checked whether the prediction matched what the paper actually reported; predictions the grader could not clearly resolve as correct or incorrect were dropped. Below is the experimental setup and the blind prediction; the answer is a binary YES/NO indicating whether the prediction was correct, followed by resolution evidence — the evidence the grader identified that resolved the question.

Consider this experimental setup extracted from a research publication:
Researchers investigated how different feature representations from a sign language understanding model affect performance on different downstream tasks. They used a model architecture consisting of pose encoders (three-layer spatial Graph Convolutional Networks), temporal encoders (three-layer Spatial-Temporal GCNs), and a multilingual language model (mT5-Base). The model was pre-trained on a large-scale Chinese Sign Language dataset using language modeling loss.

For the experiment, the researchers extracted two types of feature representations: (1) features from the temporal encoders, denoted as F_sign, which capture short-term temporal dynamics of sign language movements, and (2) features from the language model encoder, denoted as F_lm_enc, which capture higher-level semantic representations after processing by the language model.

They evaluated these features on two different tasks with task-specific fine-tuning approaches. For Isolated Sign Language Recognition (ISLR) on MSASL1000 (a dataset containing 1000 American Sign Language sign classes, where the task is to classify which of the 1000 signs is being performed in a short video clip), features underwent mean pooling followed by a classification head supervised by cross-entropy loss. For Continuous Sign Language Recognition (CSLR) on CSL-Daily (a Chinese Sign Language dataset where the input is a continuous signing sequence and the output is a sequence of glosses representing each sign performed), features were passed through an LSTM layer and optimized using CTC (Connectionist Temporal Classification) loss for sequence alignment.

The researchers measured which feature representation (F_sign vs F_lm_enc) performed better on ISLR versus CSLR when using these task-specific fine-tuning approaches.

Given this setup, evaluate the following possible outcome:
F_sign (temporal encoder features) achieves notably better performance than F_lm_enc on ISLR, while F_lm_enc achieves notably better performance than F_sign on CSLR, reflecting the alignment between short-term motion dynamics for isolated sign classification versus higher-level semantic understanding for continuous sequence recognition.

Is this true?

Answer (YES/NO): NO